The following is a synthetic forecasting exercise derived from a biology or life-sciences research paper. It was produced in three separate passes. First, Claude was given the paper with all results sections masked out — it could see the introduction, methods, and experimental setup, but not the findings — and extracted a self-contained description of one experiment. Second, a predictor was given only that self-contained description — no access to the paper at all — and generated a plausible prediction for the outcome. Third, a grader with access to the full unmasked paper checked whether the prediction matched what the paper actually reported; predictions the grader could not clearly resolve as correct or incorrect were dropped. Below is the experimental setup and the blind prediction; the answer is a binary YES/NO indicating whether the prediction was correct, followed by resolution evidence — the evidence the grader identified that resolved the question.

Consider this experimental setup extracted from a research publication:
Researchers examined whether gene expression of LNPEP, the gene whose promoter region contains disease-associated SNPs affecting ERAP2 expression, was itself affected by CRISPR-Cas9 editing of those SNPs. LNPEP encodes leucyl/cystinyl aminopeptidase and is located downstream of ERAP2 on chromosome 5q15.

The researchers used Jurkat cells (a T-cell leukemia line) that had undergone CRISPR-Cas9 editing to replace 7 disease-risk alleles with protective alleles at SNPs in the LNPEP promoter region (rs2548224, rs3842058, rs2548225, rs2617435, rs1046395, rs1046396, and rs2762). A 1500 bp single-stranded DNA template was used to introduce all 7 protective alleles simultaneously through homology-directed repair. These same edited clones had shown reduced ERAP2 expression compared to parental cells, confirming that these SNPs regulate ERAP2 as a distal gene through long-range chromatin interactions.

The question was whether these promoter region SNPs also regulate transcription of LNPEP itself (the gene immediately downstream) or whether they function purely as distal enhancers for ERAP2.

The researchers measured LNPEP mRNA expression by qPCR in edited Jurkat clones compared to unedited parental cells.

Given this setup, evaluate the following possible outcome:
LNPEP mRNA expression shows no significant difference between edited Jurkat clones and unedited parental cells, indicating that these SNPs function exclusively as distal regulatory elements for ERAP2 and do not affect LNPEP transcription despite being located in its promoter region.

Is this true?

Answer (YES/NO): NO